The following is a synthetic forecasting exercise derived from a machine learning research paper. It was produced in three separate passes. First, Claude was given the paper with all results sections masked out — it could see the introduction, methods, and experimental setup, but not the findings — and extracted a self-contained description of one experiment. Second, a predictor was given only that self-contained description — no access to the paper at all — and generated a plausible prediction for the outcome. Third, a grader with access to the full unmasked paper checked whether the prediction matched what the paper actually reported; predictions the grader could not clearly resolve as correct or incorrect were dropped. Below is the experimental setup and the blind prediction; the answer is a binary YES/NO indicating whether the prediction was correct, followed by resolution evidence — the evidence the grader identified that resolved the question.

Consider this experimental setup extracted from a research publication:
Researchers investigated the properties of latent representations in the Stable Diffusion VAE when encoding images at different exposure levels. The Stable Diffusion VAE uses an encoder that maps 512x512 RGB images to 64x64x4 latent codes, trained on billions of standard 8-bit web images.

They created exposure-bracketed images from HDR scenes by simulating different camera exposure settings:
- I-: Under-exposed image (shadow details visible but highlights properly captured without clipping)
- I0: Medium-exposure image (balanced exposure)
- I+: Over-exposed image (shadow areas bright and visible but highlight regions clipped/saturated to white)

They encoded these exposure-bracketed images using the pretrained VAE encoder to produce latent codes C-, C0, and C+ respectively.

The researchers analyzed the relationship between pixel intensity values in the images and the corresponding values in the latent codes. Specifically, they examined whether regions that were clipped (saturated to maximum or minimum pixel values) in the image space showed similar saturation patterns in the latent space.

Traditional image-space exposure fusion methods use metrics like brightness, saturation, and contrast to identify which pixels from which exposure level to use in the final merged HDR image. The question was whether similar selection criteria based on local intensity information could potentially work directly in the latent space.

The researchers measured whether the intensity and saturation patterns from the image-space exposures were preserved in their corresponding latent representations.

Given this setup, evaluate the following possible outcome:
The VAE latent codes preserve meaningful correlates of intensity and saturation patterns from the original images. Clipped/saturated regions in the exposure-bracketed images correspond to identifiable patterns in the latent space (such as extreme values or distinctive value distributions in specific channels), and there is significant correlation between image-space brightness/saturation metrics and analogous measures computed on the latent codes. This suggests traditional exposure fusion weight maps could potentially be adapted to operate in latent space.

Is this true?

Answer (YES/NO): YES